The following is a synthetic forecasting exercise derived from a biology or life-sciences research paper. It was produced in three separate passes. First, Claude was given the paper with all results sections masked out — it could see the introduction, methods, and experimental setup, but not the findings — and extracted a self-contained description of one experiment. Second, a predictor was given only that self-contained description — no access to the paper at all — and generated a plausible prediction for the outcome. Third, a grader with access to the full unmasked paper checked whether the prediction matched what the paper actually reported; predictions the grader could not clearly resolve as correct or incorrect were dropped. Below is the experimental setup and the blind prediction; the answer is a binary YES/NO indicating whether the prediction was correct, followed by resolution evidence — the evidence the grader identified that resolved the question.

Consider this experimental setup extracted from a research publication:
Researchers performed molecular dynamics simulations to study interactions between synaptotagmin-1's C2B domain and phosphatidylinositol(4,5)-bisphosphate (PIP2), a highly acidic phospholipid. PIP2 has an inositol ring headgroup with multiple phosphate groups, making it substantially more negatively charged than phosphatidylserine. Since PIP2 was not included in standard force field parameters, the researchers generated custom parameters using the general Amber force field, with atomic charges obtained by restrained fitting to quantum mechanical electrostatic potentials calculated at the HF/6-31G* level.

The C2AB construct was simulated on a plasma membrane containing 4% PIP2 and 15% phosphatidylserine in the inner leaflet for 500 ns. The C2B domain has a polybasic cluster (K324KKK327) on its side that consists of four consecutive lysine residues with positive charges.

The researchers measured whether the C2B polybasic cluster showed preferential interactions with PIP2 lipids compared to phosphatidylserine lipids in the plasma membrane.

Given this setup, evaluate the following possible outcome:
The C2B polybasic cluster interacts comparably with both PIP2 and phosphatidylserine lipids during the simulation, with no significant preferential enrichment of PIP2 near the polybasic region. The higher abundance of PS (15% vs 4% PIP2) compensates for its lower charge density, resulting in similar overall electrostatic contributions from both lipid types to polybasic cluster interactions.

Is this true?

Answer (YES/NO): NO